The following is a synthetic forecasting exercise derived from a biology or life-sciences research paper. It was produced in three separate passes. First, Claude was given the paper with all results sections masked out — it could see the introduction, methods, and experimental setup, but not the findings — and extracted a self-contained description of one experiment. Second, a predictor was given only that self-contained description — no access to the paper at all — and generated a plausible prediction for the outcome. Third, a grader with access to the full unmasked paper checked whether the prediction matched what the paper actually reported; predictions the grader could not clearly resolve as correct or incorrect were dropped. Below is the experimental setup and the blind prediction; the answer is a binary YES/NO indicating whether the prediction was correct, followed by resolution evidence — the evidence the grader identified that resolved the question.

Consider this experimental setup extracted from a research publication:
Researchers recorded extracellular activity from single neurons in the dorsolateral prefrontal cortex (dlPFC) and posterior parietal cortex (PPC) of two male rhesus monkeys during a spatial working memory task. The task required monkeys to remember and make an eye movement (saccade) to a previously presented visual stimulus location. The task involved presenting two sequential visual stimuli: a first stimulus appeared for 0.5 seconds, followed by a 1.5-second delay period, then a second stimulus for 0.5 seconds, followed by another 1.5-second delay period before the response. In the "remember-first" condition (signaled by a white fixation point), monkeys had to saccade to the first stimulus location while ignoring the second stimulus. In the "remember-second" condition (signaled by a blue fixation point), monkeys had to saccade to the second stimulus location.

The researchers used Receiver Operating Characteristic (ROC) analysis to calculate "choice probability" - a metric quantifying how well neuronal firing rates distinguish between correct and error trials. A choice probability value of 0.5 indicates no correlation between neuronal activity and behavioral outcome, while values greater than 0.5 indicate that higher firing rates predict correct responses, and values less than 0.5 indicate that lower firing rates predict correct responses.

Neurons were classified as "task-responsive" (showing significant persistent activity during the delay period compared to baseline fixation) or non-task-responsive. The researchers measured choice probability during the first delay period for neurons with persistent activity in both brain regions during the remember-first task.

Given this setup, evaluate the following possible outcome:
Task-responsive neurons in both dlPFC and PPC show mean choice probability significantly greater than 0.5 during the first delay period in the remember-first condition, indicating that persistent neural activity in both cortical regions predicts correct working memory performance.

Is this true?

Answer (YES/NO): NO